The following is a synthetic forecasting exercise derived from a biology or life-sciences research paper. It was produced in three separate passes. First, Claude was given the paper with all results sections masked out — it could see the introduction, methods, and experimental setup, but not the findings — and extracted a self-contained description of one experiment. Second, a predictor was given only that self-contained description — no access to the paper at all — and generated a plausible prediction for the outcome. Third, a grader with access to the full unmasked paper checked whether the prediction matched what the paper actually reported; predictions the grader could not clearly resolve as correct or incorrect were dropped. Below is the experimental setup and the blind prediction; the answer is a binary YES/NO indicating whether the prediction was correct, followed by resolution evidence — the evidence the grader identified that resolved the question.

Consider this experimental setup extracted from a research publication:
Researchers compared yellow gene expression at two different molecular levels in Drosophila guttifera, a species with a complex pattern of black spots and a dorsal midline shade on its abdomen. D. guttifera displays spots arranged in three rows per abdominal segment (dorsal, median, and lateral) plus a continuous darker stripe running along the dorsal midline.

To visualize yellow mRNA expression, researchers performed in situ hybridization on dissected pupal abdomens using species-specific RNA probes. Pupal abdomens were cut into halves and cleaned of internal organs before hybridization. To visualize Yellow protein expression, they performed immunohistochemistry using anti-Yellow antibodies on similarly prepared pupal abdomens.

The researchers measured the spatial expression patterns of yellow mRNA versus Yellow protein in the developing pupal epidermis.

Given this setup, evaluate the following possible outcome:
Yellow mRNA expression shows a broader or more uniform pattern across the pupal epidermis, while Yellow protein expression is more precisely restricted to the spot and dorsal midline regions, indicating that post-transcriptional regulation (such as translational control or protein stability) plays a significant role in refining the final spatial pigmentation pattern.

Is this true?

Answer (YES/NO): NO